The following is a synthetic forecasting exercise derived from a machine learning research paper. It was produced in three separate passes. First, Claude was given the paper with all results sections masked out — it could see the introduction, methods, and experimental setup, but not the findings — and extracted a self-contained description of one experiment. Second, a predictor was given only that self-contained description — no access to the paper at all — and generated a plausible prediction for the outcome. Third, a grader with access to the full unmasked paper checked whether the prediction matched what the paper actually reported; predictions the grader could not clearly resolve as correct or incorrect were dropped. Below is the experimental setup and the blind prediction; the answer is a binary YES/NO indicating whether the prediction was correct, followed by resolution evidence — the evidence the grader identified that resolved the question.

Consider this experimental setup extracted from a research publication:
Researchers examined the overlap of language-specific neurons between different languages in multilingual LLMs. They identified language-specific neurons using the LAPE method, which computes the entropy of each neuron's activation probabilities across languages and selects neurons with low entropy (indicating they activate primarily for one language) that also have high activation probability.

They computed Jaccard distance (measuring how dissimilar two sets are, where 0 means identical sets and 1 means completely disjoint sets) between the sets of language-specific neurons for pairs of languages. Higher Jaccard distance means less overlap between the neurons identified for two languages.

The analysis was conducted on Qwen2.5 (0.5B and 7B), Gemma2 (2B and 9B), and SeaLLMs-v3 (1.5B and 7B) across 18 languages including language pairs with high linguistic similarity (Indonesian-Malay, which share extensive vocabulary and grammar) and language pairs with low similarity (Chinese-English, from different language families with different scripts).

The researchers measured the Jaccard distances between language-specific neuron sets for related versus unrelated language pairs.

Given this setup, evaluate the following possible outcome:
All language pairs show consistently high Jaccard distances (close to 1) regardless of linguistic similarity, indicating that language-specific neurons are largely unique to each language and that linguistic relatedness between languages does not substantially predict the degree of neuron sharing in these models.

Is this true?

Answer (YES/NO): NO